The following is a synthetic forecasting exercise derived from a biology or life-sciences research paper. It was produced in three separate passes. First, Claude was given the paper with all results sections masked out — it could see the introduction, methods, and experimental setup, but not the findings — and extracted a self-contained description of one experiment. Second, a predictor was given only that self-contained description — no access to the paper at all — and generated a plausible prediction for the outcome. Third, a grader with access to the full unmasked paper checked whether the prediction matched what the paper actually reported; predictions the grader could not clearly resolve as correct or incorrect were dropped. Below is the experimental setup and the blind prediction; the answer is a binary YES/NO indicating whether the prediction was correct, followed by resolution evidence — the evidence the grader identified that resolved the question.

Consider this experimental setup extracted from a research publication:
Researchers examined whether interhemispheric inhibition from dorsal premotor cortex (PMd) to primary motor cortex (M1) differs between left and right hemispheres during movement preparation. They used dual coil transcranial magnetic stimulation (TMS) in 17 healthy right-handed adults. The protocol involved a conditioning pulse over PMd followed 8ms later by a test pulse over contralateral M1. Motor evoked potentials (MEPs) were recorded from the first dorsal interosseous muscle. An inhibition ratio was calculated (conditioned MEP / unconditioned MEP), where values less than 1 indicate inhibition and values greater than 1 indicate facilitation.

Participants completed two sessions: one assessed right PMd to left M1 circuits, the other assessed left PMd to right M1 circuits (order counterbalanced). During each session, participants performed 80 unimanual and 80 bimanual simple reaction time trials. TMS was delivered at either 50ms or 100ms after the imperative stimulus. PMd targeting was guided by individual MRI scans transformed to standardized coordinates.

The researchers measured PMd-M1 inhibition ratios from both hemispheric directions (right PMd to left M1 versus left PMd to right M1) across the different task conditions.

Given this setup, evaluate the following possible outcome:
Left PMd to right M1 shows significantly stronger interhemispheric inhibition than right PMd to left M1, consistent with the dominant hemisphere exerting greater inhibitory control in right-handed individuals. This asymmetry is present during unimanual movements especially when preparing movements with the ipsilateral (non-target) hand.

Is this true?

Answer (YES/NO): NO